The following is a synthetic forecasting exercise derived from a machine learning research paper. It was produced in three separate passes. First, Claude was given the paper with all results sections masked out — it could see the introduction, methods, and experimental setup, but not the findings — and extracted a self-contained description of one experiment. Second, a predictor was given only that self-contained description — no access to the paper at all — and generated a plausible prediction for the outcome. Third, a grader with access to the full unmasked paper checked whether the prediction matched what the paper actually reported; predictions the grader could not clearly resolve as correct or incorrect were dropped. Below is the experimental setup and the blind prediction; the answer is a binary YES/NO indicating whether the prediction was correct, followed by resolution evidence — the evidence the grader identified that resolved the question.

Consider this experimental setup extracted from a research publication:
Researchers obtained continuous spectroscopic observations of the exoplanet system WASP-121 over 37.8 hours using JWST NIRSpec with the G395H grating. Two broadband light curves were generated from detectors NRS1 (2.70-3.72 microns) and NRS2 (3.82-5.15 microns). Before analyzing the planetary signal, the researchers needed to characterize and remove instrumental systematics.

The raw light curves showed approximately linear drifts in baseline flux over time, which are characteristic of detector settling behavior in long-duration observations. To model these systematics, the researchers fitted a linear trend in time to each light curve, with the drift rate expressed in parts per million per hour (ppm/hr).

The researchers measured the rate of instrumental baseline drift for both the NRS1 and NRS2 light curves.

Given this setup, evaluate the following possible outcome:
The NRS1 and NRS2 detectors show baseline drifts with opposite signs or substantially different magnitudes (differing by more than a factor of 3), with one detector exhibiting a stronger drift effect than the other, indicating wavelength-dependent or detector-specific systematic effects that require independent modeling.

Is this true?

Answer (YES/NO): YES